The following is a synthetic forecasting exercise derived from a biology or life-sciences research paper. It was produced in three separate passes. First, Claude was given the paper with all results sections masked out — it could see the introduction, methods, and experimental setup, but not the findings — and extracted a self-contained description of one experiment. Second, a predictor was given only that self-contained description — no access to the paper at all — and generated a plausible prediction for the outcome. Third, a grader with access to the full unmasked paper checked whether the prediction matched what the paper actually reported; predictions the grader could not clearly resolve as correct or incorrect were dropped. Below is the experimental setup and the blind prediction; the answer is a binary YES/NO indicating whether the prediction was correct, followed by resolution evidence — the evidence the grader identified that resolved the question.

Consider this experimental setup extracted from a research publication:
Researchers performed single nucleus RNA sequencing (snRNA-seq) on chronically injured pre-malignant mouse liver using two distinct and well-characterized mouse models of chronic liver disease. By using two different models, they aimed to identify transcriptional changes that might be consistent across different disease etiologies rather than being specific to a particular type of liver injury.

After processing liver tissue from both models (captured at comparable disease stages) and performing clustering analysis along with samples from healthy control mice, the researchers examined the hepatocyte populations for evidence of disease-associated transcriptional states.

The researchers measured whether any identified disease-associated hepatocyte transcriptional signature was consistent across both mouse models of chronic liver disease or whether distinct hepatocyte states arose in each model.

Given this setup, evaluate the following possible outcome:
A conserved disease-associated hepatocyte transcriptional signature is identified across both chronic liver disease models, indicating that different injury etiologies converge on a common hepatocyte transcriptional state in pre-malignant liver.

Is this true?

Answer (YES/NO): YES